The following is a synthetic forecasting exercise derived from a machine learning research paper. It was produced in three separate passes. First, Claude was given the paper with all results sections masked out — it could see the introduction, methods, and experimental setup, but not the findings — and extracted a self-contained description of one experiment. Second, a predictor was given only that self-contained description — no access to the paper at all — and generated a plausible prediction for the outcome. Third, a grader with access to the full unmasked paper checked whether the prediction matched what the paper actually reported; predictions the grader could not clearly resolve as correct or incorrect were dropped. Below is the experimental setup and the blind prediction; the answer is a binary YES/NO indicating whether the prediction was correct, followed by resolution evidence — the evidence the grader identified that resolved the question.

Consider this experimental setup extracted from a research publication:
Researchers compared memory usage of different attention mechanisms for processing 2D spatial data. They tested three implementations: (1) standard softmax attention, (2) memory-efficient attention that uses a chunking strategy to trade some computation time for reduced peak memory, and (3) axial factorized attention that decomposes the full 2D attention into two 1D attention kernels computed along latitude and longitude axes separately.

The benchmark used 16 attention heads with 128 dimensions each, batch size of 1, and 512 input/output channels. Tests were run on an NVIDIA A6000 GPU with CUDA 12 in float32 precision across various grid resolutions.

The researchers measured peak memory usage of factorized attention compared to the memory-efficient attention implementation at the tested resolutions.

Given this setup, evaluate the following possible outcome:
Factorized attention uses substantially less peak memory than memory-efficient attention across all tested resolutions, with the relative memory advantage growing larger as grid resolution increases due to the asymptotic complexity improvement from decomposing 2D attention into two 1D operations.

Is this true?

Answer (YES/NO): NO